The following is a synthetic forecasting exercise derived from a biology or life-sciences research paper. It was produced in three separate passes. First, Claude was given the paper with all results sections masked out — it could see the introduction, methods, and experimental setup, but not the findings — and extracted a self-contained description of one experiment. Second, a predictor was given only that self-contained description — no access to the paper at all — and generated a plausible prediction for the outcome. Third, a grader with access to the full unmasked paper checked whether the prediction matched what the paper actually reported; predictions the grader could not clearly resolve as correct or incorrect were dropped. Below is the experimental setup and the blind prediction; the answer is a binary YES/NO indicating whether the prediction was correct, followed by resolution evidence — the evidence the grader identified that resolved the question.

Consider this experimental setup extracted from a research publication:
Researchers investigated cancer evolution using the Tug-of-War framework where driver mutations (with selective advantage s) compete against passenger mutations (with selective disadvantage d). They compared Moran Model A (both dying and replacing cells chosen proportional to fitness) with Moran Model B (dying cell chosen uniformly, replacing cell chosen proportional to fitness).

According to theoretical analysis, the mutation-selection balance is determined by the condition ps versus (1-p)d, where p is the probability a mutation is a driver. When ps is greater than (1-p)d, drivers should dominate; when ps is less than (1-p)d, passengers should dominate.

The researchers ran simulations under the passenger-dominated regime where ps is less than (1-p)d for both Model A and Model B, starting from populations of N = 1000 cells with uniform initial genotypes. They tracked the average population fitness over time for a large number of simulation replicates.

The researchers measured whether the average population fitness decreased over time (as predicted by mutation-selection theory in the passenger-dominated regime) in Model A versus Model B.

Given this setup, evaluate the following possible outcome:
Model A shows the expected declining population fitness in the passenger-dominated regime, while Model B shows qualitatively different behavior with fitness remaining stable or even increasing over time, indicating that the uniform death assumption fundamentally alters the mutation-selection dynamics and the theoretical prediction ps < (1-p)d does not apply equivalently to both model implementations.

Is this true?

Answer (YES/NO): YES